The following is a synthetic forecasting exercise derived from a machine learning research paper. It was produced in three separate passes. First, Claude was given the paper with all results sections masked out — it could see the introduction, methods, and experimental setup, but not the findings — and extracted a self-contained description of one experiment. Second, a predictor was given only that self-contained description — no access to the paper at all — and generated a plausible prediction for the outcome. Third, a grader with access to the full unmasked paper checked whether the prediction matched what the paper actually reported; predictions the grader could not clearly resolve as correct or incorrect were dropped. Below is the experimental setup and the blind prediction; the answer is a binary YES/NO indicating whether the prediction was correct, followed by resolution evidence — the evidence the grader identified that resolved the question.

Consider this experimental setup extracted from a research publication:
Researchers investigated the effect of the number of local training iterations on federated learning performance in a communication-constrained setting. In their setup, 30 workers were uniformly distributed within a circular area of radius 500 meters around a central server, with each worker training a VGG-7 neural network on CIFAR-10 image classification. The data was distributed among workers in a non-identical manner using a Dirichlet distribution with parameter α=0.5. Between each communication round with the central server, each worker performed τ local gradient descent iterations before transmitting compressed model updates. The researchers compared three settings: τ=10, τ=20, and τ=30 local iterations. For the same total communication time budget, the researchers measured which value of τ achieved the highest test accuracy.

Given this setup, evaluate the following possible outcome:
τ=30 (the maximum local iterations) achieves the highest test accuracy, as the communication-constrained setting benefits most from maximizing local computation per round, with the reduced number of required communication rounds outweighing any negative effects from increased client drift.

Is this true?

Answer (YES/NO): YES